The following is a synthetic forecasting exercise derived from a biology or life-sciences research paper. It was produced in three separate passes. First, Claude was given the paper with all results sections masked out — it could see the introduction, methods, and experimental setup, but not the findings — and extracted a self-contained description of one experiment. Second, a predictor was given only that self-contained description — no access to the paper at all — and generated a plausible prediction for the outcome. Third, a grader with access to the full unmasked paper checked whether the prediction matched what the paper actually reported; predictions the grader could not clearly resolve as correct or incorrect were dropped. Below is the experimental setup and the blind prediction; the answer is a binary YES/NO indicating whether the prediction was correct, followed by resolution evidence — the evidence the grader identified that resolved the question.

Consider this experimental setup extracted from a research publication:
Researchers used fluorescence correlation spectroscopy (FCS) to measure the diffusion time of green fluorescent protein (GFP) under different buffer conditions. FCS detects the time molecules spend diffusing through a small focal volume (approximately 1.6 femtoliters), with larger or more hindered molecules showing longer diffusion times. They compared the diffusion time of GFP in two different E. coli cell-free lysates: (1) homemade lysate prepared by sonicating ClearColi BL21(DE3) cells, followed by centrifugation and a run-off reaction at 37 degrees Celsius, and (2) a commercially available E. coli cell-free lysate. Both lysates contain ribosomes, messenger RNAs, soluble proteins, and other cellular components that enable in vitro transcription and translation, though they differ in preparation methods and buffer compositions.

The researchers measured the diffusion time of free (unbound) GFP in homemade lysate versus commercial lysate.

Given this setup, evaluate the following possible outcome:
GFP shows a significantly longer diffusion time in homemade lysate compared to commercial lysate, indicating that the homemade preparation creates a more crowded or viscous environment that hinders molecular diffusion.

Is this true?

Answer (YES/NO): NO